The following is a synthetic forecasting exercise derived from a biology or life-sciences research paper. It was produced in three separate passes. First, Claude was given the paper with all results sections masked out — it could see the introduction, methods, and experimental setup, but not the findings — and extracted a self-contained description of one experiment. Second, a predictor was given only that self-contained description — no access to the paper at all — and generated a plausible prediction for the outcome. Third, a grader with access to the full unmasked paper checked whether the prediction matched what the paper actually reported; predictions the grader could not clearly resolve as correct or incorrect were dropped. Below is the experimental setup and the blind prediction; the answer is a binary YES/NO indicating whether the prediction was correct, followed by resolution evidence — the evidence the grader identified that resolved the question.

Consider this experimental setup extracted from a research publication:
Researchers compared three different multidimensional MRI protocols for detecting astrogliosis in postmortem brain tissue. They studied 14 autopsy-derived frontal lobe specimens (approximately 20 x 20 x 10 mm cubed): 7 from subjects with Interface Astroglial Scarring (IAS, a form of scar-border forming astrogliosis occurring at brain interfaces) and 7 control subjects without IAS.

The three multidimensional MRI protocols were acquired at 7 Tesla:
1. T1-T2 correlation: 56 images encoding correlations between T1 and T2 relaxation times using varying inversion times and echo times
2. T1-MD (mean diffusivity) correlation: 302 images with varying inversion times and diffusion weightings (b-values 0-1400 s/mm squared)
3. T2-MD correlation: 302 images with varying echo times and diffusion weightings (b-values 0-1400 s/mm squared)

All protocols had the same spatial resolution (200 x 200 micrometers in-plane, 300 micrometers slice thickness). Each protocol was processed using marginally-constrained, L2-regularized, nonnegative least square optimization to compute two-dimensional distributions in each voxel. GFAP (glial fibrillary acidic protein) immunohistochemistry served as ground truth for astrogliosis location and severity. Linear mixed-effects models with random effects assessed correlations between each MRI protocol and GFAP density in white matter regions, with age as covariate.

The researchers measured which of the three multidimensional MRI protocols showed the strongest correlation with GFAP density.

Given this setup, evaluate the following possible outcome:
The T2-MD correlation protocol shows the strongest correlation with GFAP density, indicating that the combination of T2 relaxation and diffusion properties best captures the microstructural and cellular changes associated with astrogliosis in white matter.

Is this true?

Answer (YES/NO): YES